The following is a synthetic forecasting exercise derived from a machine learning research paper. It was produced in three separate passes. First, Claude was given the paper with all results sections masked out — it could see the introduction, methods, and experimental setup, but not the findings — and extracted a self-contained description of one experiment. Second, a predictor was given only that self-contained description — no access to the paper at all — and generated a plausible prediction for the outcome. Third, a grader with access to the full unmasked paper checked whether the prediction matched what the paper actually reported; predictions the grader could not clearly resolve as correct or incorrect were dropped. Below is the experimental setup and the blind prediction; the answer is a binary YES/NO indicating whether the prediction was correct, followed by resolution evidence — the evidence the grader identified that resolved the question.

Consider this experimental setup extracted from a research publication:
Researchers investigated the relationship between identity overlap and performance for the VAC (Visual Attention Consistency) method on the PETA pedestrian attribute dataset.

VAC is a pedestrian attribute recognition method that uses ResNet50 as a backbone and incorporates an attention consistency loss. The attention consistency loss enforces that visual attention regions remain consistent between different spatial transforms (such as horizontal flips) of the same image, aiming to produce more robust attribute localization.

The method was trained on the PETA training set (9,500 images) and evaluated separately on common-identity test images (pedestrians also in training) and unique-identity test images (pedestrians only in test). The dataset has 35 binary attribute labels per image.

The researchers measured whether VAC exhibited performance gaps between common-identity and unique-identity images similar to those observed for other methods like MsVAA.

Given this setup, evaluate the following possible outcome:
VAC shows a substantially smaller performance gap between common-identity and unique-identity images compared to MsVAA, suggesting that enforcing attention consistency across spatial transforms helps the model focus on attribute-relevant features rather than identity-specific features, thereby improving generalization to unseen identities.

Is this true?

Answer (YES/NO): NO